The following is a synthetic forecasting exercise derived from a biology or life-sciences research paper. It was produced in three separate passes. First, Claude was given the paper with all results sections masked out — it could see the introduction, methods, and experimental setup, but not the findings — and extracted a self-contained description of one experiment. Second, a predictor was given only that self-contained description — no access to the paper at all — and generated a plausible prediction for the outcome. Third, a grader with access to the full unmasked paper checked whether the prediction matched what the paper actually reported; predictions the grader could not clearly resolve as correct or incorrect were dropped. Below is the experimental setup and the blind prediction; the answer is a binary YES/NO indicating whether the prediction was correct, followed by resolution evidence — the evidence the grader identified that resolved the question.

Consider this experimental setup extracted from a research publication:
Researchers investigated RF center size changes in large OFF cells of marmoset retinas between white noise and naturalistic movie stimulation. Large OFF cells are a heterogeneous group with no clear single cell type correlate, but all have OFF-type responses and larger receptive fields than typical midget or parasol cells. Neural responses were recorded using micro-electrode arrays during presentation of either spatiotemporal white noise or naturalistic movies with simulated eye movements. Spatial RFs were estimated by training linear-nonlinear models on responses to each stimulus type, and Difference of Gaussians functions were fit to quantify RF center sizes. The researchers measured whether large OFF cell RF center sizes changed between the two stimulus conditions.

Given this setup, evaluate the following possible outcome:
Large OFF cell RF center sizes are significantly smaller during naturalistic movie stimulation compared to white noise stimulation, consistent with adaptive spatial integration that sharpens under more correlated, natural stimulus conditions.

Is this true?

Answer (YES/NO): NO